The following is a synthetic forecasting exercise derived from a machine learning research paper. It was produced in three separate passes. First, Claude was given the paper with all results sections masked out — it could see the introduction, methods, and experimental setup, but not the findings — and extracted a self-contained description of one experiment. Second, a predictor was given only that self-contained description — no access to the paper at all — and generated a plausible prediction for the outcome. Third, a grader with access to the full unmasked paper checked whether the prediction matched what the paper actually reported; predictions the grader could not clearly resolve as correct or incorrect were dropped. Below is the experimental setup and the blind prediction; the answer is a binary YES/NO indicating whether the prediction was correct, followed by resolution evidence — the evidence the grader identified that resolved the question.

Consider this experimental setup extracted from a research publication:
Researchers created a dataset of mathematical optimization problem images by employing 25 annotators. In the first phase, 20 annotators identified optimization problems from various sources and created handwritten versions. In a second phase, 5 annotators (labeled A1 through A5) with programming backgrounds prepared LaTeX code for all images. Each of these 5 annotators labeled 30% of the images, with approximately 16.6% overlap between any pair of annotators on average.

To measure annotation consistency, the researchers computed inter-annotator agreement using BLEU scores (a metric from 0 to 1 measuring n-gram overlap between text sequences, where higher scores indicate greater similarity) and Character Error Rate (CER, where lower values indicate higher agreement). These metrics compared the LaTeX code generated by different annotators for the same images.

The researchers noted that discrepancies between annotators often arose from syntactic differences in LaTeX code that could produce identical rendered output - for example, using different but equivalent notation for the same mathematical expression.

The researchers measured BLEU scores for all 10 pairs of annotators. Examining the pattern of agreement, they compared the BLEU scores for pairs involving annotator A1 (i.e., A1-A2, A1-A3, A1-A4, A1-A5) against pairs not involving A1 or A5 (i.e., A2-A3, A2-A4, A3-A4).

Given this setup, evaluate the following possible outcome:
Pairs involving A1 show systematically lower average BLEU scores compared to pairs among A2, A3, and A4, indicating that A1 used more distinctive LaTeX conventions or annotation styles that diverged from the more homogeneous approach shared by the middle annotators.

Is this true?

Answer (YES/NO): YES